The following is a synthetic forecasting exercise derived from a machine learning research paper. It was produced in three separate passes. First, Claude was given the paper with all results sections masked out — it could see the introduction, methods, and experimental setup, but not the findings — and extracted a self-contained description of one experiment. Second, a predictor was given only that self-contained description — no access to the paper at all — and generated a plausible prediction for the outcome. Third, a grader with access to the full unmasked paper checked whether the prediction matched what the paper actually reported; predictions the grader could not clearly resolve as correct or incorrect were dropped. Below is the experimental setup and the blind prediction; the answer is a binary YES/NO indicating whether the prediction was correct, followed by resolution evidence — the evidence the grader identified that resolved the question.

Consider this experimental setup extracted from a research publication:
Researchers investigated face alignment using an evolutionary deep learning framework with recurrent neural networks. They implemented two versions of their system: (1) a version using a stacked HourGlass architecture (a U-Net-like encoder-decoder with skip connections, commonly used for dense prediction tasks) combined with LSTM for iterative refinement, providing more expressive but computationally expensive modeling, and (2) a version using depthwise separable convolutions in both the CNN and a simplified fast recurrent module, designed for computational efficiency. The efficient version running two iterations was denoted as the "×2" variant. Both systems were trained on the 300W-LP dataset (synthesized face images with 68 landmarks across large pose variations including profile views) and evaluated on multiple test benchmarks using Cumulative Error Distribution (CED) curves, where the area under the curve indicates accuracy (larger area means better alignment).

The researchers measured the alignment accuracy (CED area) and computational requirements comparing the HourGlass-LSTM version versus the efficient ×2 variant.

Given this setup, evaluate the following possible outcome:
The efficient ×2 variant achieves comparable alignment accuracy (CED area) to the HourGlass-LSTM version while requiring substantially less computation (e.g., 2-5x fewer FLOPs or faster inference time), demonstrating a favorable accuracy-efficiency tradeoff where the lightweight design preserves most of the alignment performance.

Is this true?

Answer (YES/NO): YES